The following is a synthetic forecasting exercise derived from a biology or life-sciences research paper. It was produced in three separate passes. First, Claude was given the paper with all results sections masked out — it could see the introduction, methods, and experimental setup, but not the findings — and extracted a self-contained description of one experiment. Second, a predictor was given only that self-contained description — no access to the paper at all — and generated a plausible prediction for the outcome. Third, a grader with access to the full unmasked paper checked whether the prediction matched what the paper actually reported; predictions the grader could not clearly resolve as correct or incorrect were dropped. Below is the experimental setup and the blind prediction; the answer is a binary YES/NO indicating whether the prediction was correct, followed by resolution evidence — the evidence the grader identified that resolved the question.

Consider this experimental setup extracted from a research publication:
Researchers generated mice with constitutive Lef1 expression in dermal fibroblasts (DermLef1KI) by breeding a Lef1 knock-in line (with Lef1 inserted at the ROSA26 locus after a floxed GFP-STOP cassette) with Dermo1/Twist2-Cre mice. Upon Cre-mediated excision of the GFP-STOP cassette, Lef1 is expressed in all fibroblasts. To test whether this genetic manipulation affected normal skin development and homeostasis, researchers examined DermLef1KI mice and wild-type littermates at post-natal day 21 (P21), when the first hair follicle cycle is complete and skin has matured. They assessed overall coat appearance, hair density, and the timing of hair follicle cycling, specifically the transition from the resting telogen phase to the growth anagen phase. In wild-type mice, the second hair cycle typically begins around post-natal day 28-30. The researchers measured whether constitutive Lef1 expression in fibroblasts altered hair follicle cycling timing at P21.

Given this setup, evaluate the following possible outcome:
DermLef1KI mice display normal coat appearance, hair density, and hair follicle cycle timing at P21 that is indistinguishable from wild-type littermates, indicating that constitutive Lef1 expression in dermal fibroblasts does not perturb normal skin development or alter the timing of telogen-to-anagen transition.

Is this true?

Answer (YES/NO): NO